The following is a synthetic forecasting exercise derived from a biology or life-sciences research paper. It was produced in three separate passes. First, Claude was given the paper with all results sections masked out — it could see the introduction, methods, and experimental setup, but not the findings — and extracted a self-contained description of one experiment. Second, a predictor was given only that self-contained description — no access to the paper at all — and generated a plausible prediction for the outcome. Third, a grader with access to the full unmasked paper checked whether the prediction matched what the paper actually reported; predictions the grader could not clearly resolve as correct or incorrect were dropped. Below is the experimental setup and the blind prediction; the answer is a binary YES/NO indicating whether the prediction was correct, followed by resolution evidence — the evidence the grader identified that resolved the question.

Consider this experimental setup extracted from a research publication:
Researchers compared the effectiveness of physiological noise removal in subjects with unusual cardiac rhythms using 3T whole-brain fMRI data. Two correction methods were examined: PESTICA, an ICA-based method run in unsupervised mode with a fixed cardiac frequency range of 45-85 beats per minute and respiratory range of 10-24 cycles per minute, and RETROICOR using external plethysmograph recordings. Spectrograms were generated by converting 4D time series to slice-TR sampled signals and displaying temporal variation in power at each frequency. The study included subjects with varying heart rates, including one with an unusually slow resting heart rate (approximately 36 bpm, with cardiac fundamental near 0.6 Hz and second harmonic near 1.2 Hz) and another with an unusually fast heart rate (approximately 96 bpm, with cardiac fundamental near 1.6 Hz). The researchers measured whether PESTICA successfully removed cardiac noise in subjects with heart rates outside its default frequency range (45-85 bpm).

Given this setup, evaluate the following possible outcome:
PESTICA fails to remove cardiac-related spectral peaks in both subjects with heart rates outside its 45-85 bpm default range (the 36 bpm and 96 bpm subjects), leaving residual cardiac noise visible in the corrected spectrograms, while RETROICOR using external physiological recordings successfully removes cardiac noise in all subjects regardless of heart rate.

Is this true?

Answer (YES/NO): NO